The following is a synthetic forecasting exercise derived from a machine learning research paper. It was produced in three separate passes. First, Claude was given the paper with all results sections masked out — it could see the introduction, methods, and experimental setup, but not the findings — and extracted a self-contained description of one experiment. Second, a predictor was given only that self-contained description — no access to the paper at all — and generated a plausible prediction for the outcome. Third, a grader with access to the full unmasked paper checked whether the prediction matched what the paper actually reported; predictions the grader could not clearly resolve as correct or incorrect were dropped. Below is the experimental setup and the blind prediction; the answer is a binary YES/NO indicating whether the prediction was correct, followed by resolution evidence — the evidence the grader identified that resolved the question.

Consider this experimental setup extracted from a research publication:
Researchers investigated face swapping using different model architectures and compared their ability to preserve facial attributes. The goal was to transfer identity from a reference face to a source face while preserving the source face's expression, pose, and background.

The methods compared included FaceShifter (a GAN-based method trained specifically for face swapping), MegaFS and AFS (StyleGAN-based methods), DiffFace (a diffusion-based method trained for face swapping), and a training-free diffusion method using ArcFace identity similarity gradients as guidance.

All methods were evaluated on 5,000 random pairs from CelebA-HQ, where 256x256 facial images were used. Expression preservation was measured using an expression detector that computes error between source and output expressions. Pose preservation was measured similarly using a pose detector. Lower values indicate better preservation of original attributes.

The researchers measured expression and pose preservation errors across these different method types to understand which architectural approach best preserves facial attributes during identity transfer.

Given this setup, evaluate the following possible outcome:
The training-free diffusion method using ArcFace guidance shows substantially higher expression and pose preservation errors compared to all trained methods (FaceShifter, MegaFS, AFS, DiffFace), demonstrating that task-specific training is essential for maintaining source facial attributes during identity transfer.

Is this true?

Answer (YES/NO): NO